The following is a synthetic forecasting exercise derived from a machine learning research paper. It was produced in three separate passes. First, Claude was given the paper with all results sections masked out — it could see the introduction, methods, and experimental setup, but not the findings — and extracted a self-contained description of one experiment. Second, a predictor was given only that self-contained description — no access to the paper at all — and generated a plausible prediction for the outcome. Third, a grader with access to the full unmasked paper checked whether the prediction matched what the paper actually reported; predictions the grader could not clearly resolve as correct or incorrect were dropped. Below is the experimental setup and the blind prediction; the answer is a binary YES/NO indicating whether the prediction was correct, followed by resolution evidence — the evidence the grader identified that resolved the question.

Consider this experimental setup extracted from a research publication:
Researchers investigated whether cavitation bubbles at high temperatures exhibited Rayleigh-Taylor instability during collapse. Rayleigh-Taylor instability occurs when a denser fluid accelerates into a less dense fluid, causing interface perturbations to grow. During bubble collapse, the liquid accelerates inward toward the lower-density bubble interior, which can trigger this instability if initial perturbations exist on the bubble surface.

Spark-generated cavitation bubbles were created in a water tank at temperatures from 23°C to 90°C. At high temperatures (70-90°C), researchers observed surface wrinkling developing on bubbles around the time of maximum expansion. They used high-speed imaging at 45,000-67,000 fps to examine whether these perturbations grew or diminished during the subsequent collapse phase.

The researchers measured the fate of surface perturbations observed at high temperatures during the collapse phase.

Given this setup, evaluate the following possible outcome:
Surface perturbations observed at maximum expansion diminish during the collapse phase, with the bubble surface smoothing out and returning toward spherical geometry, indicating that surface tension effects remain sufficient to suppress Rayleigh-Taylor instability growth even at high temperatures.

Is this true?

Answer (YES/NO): NO